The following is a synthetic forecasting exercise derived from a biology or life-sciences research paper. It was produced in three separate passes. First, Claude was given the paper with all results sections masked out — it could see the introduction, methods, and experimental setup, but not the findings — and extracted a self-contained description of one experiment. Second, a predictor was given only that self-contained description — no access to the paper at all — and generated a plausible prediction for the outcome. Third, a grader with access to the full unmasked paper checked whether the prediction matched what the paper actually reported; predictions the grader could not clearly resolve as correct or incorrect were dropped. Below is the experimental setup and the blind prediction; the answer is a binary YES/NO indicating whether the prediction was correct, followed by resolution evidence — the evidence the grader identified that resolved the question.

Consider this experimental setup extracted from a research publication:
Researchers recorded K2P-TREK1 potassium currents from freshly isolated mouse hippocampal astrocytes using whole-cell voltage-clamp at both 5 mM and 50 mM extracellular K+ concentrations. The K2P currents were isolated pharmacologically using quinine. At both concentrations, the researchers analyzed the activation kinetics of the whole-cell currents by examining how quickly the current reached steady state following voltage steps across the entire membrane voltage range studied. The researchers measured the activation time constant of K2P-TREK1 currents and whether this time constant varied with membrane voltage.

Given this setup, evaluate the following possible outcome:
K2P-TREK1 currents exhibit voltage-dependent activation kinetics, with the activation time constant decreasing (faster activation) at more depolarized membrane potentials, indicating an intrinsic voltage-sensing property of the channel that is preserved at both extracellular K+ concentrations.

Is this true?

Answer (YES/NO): NO